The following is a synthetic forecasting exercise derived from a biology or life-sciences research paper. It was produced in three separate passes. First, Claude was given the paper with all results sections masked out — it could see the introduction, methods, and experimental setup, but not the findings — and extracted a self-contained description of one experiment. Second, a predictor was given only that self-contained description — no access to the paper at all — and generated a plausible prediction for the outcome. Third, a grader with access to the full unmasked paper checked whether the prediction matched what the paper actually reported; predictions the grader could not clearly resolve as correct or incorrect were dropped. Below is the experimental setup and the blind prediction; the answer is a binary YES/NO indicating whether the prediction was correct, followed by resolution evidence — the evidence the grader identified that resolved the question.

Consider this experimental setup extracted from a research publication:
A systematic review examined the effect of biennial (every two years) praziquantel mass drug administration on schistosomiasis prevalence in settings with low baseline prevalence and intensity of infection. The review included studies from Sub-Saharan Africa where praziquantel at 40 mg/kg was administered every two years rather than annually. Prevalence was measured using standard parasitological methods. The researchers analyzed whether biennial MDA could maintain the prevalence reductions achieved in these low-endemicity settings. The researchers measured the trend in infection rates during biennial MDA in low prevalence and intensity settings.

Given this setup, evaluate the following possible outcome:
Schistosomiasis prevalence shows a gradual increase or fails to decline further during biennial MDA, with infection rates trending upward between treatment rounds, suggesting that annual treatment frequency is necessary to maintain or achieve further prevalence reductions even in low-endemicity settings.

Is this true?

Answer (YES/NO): YES